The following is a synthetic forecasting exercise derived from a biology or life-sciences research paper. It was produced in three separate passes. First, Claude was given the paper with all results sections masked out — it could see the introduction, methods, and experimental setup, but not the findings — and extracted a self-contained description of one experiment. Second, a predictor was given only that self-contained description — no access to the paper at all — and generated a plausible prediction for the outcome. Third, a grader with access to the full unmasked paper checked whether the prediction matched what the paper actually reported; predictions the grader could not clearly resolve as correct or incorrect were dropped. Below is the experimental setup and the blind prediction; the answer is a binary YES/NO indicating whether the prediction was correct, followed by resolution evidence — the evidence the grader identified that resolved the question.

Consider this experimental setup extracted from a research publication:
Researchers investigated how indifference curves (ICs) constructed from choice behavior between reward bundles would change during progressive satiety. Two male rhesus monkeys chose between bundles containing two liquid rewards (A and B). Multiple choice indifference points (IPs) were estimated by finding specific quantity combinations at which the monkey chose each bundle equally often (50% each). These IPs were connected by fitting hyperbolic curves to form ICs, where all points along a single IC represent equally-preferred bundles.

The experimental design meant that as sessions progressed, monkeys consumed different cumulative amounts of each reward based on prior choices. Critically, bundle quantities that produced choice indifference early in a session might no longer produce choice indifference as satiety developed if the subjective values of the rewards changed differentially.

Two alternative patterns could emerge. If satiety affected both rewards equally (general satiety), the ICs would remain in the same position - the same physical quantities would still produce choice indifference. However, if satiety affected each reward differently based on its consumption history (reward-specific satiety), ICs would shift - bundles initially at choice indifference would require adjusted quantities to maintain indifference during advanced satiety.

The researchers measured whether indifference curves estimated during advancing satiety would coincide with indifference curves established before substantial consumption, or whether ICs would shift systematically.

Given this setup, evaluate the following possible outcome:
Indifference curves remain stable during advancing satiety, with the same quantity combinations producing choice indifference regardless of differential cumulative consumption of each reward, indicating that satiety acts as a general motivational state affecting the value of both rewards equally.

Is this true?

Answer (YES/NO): NO